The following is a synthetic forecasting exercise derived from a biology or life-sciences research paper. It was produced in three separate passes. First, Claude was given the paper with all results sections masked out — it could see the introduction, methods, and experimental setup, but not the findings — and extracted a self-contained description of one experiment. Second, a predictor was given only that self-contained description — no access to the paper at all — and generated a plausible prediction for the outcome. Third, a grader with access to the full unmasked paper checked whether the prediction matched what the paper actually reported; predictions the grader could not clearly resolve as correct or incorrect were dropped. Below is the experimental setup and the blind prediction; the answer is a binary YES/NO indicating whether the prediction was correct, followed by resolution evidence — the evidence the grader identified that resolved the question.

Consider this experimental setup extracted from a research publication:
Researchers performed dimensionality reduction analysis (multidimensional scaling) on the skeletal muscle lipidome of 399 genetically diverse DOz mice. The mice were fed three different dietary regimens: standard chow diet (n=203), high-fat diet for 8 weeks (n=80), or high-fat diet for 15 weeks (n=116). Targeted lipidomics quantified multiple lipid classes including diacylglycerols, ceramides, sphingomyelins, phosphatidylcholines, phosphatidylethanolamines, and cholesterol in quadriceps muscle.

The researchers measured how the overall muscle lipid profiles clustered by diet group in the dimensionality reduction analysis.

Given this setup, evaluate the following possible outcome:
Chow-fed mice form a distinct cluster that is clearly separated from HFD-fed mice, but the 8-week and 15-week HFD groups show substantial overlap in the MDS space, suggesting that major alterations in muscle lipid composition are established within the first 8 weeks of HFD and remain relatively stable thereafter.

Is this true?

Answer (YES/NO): NO